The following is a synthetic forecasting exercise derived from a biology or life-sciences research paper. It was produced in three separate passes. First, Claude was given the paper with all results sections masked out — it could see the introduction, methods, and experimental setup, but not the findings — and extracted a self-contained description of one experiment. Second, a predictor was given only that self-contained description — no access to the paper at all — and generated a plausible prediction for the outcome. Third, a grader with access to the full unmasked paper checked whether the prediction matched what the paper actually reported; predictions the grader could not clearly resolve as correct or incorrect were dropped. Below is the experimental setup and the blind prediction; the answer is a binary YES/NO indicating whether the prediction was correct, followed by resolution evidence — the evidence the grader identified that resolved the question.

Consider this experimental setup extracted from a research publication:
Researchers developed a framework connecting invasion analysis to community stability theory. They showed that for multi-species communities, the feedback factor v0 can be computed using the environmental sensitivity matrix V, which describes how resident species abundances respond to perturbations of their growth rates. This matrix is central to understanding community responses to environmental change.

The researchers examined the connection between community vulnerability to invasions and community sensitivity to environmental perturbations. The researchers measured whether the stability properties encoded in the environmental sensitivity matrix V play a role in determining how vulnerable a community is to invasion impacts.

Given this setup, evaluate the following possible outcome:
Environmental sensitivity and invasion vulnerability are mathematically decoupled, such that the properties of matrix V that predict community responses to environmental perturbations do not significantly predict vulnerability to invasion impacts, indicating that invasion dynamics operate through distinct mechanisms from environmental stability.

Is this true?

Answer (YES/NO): NO